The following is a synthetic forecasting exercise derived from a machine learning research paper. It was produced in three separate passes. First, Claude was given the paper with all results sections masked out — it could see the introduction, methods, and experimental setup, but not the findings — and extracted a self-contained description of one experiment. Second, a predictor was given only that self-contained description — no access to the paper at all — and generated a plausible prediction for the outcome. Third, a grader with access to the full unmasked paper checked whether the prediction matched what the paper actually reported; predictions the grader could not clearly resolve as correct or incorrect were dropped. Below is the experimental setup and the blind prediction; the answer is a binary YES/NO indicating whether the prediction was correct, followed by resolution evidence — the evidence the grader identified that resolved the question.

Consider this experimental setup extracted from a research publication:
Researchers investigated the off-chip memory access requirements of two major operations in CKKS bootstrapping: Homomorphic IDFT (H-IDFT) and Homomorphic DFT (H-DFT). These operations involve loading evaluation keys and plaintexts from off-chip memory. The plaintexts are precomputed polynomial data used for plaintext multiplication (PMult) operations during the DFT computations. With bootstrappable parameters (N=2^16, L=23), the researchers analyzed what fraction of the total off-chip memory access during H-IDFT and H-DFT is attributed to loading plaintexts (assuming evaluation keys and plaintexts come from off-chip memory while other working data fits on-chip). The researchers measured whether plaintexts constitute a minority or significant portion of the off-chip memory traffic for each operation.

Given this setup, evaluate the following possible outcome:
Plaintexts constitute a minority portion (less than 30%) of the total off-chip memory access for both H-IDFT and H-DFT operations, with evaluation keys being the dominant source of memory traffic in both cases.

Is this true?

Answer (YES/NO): NO